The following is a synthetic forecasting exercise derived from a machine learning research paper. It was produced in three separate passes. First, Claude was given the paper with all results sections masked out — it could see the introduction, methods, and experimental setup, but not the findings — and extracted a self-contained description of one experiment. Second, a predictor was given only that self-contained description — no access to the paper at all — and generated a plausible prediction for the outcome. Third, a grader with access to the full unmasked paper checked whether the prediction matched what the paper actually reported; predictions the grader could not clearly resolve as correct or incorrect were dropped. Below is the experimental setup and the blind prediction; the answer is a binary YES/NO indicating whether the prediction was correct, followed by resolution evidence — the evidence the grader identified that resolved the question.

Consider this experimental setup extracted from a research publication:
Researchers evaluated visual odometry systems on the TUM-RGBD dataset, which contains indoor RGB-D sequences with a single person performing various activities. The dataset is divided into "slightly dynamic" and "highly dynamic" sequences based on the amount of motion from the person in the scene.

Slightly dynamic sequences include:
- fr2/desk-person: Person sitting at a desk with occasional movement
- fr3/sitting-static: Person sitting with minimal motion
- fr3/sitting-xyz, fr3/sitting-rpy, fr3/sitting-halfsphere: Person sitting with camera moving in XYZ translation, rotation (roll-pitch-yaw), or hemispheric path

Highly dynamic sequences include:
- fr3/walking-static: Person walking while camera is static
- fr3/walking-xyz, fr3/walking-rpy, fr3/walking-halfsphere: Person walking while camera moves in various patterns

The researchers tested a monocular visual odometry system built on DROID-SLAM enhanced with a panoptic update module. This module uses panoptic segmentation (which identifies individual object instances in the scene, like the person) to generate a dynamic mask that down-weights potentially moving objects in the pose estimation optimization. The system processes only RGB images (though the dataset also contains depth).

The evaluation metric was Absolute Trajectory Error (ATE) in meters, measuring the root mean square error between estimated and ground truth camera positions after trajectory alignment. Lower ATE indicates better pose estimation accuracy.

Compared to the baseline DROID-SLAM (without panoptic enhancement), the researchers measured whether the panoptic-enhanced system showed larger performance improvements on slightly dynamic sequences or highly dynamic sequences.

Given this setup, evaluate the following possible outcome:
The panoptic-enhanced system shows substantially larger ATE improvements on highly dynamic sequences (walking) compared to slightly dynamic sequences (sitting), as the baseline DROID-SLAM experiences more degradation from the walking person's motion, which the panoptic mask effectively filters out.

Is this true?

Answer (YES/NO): NO